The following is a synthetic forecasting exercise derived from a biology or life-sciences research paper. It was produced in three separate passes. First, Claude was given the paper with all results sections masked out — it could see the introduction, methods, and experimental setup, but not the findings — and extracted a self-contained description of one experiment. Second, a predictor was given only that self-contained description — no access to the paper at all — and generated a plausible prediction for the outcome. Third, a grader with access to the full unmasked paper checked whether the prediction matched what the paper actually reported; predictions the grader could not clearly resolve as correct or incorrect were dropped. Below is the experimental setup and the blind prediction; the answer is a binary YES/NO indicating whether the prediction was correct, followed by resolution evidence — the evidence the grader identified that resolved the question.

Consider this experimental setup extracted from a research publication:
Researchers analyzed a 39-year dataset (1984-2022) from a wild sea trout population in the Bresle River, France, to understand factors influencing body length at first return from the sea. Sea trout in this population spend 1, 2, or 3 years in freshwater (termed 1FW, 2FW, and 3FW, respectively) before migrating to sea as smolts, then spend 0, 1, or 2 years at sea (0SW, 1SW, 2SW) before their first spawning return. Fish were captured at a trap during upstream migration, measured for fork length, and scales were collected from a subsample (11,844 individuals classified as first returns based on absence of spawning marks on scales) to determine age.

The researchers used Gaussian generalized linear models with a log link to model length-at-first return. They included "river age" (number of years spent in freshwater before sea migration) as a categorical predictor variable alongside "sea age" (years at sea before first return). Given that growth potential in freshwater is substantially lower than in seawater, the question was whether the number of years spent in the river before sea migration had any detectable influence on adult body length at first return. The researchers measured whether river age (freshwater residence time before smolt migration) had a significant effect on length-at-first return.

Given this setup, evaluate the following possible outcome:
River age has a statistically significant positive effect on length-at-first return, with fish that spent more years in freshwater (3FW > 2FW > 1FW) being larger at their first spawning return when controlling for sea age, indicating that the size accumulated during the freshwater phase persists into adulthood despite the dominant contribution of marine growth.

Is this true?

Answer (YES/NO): YES